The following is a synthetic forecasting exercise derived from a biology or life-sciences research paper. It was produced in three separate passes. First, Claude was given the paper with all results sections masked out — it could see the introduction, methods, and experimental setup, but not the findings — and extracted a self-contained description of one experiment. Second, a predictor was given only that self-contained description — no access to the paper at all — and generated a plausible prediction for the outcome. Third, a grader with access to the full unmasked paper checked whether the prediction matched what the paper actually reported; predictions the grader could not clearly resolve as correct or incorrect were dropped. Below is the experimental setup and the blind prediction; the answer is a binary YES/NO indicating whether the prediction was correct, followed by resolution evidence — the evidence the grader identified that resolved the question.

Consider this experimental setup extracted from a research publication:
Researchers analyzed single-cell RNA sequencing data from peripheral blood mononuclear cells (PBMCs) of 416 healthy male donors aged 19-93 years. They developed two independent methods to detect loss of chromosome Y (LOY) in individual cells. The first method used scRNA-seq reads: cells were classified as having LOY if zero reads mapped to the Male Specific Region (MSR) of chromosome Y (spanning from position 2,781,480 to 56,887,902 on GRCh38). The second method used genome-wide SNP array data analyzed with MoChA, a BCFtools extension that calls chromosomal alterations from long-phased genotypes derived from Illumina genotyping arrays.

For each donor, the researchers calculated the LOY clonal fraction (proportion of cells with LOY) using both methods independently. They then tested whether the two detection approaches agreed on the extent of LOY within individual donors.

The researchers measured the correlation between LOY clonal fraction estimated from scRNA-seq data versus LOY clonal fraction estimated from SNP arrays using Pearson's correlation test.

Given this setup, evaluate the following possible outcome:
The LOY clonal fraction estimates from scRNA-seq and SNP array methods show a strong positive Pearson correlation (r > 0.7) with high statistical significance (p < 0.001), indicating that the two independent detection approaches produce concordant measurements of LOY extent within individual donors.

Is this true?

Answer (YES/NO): NO